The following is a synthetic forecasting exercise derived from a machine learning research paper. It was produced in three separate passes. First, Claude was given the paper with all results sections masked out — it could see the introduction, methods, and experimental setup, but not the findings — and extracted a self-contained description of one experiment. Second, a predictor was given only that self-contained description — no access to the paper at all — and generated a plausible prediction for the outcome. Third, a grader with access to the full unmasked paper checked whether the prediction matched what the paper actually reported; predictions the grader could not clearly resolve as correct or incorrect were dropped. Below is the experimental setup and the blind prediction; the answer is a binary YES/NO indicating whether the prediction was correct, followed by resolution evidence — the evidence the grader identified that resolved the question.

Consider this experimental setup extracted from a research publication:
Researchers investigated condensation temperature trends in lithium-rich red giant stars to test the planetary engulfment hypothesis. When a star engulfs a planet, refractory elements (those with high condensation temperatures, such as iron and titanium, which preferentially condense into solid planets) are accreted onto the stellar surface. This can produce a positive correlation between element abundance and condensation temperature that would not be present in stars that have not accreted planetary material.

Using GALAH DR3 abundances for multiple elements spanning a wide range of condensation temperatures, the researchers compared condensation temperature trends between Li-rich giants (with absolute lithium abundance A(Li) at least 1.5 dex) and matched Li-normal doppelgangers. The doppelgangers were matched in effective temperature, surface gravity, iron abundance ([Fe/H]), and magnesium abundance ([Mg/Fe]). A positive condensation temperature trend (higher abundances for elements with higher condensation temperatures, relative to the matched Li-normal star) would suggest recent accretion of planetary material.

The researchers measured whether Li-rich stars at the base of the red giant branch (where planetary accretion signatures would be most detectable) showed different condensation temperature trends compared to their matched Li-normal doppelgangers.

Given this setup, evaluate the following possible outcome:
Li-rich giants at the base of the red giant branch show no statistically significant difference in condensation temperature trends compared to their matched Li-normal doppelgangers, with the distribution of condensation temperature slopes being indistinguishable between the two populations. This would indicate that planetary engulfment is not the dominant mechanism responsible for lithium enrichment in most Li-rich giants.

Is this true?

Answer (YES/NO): YES